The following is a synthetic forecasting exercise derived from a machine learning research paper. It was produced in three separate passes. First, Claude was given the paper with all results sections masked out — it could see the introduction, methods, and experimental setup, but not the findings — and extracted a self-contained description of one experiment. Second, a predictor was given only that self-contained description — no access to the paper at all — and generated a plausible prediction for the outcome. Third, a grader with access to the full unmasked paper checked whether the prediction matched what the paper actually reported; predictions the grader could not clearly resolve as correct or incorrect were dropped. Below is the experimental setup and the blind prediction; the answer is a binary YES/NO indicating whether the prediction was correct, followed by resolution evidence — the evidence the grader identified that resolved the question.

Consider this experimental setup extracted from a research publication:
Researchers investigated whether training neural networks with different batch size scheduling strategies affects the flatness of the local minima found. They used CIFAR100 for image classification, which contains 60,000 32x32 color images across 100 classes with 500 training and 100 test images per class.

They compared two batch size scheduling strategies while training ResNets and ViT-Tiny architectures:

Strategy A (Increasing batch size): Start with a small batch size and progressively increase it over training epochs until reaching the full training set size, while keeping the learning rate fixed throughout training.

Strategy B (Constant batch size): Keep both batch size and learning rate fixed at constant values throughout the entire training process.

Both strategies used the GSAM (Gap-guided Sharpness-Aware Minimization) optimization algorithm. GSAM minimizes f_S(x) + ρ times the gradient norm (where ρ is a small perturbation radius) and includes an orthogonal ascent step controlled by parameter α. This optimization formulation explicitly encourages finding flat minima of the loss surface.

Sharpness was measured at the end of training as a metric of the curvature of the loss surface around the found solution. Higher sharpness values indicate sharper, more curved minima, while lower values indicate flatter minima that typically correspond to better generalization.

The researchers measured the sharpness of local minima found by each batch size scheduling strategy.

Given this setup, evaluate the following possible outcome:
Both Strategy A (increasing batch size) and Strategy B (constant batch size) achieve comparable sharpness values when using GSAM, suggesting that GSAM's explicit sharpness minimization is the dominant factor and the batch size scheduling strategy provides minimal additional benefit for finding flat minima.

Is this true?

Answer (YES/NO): NO